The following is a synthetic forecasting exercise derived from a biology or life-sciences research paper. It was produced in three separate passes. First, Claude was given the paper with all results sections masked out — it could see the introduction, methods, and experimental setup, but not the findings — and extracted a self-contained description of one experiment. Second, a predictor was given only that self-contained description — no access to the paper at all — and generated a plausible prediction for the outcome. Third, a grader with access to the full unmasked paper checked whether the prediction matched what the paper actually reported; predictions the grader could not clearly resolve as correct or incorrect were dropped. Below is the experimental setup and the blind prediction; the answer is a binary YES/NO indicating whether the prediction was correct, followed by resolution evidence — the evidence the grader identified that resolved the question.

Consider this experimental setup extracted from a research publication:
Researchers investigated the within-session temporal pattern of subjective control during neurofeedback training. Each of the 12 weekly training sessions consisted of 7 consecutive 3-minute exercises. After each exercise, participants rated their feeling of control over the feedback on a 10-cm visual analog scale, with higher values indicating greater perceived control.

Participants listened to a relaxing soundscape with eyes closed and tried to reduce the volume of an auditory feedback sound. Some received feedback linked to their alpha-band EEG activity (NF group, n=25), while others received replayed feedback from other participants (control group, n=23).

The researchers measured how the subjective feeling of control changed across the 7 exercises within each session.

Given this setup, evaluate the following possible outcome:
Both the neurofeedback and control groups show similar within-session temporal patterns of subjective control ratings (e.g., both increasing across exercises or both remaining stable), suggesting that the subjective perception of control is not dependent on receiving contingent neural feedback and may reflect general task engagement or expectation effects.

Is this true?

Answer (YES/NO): YES